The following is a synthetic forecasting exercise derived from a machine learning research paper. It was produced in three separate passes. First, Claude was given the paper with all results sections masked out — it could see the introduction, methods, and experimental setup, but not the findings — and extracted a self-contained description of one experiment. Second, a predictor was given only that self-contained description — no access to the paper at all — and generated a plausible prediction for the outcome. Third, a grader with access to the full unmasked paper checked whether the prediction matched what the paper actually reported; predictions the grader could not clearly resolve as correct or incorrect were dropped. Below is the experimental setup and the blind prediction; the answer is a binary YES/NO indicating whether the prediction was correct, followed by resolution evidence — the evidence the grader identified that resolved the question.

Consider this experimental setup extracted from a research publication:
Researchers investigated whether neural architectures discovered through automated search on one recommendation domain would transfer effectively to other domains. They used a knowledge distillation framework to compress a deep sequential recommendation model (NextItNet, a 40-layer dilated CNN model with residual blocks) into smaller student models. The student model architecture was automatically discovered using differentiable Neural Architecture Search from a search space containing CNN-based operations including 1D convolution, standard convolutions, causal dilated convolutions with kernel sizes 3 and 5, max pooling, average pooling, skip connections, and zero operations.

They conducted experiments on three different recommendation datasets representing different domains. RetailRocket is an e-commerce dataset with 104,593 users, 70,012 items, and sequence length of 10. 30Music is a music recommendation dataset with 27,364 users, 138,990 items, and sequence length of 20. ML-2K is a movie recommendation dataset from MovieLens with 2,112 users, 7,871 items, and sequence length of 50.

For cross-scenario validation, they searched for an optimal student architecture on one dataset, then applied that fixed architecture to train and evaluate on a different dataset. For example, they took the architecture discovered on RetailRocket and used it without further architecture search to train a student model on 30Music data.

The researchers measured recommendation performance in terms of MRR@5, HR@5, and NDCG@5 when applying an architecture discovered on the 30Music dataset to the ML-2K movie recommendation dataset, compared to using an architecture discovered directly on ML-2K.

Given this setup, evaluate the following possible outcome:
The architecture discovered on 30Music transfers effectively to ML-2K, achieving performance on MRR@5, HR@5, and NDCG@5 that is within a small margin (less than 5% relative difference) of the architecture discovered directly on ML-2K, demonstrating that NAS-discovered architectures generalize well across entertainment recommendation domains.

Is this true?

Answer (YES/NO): NO